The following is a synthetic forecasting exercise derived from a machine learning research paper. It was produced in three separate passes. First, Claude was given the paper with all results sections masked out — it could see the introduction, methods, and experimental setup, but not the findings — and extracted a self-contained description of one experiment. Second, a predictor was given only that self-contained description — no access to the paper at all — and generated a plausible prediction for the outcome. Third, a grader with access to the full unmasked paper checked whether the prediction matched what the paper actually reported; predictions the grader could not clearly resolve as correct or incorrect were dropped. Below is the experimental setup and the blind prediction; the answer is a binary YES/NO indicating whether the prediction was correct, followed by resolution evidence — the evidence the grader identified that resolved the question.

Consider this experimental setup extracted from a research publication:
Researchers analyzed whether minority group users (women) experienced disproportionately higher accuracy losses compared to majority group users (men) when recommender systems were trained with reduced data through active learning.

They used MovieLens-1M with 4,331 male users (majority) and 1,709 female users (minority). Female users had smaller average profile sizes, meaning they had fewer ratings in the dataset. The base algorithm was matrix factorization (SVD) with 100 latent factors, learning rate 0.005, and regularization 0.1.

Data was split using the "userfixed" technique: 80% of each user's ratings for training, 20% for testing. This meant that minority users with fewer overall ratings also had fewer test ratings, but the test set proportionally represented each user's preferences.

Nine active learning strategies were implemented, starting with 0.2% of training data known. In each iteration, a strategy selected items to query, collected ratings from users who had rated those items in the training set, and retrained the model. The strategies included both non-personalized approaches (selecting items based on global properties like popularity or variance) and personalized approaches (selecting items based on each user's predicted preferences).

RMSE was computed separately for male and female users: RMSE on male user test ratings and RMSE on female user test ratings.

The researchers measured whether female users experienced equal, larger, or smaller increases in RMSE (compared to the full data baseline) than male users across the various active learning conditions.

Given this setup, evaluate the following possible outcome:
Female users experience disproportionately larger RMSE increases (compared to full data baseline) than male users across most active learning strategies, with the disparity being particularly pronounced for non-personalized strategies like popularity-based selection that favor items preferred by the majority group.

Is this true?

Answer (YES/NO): NO